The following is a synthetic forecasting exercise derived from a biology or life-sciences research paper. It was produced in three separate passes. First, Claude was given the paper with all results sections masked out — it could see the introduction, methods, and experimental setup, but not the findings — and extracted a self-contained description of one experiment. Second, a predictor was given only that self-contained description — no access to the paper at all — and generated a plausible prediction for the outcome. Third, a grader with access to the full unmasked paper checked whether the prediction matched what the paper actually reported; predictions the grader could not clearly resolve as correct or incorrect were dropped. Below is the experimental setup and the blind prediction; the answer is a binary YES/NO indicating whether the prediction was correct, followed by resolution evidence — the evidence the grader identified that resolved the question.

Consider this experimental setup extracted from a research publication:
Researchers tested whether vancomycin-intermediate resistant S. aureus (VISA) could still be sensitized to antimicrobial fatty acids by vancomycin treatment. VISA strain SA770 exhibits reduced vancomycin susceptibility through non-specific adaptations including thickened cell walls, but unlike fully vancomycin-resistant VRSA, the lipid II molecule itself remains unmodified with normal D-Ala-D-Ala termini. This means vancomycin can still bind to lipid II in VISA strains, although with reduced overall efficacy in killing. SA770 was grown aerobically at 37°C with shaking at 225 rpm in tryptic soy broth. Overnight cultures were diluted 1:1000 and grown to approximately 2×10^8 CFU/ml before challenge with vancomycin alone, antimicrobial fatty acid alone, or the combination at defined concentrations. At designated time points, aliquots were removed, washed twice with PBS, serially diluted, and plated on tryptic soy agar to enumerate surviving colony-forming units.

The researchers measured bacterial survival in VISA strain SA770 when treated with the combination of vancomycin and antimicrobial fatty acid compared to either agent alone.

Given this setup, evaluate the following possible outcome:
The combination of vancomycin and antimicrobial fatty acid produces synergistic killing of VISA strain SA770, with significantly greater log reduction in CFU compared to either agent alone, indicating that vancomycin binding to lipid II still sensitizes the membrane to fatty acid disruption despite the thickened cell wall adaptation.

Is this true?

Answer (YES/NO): YES